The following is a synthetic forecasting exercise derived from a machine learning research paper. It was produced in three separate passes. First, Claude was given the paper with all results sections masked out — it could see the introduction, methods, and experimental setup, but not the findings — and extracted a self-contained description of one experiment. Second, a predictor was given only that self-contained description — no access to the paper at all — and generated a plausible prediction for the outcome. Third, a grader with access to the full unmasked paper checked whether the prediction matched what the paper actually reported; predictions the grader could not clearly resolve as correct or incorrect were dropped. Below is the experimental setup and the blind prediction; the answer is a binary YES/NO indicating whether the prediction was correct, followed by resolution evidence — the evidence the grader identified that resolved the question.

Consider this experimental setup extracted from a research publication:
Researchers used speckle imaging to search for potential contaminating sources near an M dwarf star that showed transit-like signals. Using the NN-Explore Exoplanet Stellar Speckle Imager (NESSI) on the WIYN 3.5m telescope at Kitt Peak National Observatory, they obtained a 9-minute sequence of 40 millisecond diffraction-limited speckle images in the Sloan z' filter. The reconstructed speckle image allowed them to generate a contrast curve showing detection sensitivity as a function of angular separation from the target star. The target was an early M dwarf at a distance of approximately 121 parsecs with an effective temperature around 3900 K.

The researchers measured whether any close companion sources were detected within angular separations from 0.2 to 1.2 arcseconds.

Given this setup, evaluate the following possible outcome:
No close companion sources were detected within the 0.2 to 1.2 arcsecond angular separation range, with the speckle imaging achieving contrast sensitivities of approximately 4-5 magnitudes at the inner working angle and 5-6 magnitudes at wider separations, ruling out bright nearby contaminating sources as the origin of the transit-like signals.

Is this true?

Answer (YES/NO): NO